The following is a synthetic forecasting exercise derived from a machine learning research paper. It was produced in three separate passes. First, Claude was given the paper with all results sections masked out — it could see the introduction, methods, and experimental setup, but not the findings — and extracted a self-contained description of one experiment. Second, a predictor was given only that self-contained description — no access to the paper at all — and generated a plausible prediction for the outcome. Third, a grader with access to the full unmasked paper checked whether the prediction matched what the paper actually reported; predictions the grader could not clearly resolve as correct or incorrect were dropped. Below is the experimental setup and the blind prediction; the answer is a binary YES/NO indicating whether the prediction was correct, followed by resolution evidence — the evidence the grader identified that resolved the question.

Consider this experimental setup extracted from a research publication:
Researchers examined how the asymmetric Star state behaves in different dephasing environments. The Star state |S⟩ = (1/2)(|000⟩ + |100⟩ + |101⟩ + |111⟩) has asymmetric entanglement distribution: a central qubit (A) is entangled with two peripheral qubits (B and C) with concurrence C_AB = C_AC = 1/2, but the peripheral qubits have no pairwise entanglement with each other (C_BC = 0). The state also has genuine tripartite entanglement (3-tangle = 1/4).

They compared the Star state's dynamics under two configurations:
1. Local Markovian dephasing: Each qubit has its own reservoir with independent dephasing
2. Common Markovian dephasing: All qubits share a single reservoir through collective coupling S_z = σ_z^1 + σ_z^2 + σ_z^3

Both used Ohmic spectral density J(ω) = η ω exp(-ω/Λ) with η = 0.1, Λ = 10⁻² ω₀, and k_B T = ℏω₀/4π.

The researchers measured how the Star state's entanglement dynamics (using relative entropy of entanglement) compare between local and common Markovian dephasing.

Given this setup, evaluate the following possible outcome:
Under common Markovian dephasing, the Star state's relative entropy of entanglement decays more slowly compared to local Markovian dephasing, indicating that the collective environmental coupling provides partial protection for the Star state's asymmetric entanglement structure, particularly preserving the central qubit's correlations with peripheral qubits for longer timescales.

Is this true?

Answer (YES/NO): NO